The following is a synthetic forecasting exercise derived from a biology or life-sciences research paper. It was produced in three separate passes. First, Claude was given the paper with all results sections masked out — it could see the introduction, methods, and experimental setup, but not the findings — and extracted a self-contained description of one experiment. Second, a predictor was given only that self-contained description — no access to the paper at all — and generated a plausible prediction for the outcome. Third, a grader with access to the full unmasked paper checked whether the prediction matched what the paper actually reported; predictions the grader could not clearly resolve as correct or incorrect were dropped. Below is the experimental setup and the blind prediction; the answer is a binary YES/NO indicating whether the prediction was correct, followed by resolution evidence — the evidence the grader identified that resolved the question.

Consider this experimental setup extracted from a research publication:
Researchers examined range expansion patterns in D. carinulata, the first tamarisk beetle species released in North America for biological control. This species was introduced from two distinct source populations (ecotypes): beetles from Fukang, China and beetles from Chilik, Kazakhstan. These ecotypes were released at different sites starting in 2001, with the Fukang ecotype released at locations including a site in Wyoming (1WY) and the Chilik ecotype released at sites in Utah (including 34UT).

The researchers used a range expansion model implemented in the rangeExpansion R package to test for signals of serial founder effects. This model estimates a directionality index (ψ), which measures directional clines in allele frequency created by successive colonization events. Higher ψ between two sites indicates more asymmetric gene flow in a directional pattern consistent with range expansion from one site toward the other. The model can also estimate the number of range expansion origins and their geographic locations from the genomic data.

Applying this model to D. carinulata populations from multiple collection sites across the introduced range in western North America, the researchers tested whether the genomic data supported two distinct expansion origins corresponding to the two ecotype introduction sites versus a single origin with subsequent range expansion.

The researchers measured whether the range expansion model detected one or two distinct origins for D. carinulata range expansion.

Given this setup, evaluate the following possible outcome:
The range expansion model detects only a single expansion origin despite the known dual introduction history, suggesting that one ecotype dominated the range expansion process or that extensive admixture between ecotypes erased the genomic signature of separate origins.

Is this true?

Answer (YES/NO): NO